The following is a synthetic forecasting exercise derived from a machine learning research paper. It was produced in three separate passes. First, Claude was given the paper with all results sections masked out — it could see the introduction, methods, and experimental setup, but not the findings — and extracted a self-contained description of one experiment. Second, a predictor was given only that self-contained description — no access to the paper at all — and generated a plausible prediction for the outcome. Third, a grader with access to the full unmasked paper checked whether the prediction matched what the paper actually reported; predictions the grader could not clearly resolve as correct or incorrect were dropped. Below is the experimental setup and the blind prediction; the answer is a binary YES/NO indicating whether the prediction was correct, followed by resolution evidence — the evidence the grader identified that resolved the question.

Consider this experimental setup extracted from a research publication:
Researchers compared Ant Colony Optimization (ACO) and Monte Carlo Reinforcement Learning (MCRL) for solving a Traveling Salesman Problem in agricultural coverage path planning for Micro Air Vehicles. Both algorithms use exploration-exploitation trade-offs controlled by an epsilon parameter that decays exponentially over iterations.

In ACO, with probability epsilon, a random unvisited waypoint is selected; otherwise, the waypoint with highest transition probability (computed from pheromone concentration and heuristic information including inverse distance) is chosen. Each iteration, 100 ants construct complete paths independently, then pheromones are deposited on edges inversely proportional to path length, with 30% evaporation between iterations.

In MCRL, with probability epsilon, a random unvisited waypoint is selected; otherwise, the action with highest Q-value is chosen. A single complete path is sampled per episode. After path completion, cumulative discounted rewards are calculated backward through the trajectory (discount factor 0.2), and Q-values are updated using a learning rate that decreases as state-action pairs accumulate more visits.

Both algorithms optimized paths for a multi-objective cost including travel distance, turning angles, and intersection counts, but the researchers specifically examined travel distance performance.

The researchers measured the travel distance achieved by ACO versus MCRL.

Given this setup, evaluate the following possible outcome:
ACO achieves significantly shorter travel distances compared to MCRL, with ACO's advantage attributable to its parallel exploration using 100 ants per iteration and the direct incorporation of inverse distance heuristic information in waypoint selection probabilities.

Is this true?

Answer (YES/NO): NO